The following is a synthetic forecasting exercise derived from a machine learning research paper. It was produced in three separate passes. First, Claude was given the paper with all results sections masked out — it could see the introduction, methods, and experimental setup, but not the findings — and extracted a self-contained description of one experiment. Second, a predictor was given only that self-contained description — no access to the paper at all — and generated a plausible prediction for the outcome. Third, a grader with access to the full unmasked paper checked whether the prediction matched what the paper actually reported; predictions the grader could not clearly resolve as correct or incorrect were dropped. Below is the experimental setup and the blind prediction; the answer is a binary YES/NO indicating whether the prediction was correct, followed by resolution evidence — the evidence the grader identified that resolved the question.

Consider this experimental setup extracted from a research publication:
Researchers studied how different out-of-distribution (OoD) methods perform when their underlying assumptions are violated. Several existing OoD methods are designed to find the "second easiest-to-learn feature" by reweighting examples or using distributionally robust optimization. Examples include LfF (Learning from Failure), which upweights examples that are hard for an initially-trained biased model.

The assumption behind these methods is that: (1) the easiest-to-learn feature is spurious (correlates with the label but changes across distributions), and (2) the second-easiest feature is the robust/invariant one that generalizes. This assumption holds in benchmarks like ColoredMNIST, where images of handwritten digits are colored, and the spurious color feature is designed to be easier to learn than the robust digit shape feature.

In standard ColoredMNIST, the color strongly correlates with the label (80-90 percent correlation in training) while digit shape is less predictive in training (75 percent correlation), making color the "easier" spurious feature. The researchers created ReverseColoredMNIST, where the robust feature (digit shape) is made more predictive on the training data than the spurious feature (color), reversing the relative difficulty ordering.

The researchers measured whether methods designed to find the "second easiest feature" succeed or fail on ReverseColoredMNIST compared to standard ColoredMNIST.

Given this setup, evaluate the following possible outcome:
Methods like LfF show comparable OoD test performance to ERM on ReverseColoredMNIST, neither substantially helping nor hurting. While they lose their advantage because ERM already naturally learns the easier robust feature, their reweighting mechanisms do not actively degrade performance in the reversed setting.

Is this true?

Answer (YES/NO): NO